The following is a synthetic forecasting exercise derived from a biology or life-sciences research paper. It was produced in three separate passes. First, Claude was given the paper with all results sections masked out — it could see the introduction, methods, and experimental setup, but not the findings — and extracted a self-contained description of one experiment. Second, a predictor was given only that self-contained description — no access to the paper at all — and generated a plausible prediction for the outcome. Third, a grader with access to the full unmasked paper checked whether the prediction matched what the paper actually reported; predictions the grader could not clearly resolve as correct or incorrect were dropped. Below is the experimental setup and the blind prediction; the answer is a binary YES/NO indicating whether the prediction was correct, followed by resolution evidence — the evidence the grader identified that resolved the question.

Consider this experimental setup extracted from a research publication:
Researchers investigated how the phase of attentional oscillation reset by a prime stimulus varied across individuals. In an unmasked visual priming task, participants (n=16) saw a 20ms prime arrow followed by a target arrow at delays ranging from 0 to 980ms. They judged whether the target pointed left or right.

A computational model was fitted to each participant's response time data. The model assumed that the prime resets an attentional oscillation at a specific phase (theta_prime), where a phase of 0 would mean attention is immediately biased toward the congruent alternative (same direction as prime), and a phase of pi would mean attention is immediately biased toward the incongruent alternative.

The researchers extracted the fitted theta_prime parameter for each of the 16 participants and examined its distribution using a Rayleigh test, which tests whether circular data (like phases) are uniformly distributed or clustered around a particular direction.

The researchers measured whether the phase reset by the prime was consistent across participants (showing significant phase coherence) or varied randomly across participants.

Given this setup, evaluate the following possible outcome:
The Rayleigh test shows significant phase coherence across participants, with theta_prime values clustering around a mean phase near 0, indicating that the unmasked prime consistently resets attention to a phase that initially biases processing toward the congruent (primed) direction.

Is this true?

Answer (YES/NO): YES